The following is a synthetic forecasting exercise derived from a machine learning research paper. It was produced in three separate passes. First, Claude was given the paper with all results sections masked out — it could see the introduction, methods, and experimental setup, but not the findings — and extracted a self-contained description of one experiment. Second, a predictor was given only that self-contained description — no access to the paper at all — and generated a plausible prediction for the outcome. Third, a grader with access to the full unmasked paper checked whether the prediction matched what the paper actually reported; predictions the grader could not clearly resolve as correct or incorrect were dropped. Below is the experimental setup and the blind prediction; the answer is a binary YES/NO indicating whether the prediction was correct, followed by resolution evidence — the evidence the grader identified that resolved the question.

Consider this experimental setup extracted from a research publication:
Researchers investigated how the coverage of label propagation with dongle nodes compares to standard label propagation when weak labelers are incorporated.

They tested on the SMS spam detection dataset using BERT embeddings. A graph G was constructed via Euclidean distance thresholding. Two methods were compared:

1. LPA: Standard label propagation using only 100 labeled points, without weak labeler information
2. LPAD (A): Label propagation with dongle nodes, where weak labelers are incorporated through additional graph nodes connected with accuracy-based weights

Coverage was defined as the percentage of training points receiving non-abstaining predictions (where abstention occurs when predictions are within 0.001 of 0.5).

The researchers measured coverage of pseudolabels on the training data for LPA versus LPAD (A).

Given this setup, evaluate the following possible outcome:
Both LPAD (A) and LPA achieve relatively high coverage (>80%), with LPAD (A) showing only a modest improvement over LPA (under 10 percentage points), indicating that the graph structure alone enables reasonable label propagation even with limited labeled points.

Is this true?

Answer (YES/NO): NO